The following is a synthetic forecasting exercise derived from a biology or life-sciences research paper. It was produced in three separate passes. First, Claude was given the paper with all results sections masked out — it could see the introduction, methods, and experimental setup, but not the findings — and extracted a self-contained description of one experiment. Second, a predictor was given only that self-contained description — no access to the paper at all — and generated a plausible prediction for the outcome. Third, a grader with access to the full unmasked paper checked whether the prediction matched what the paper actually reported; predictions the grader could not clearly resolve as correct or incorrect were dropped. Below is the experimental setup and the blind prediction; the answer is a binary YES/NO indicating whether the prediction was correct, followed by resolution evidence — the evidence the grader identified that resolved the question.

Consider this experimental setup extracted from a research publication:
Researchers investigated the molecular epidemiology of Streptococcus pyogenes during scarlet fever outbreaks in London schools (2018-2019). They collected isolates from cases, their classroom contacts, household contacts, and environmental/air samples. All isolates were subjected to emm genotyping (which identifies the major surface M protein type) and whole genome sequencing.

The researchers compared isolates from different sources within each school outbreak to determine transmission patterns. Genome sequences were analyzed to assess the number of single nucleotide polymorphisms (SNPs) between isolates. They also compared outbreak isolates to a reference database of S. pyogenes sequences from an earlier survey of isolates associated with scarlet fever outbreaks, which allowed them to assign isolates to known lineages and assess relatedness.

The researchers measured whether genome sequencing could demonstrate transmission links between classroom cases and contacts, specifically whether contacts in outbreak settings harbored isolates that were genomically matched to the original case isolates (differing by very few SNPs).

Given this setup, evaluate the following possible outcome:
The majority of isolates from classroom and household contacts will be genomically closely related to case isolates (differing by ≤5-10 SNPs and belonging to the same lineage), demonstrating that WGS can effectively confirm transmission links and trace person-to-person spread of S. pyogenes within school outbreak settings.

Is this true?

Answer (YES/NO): YES